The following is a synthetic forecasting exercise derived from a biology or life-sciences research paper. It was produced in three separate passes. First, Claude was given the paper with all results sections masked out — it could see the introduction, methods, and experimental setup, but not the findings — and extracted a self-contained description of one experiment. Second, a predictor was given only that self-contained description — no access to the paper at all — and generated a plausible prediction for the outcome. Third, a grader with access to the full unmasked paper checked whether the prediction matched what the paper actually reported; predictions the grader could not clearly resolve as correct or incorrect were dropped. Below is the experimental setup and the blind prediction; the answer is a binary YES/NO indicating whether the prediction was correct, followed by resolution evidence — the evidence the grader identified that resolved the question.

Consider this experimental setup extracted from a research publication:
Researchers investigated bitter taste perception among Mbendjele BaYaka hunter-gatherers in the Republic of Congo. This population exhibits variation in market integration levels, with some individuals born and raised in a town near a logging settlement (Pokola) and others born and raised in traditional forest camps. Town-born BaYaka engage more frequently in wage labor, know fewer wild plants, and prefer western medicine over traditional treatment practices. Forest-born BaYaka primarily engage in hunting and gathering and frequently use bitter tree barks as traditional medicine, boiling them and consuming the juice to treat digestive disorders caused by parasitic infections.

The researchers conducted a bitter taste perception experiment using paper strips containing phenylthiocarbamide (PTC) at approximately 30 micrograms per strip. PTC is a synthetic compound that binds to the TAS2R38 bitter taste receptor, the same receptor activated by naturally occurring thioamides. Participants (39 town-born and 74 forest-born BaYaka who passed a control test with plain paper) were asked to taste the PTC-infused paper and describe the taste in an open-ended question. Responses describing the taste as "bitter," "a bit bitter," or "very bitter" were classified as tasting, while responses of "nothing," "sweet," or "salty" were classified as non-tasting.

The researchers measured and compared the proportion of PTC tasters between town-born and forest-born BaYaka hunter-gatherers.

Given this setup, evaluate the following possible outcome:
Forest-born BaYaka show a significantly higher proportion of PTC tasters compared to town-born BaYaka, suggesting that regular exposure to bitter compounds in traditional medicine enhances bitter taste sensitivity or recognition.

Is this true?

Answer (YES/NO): NO